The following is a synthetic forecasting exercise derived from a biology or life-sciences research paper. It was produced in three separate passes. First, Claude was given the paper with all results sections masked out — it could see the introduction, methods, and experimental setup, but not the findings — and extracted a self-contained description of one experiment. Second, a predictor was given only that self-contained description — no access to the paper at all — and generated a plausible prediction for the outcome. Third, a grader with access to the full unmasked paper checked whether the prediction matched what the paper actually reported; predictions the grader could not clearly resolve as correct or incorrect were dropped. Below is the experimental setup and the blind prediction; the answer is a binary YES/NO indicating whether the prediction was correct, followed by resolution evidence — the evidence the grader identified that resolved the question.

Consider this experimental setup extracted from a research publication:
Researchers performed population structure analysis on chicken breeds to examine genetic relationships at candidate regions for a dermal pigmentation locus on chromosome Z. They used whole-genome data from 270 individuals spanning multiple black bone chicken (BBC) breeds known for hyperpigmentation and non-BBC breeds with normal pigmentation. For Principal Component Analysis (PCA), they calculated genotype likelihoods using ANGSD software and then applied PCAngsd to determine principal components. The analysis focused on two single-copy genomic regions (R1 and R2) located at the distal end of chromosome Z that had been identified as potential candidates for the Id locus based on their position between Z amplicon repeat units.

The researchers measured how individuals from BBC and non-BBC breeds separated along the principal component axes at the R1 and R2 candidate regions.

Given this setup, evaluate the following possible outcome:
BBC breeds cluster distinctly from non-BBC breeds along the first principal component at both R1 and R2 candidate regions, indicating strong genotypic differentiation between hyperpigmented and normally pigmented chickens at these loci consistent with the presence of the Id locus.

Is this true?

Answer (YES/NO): NO